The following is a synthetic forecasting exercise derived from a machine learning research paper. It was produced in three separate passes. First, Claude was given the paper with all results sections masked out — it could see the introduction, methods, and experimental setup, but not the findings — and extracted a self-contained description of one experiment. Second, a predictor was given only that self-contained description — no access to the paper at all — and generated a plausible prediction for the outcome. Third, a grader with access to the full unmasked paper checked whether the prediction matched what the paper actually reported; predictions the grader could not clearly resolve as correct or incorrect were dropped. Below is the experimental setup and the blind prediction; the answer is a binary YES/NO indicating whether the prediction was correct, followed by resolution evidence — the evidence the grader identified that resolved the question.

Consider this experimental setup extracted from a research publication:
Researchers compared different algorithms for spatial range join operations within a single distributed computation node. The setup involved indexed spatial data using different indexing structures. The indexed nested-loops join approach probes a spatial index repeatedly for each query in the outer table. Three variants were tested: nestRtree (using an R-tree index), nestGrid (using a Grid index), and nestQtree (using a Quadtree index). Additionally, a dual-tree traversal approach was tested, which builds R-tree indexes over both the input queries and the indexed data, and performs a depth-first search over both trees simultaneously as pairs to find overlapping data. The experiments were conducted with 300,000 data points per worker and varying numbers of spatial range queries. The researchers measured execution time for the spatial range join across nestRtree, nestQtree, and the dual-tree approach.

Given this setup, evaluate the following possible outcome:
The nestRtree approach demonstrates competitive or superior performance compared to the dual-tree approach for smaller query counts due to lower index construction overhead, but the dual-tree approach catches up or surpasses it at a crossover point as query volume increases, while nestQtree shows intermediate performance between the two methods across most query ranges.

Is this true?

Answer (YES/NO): NO